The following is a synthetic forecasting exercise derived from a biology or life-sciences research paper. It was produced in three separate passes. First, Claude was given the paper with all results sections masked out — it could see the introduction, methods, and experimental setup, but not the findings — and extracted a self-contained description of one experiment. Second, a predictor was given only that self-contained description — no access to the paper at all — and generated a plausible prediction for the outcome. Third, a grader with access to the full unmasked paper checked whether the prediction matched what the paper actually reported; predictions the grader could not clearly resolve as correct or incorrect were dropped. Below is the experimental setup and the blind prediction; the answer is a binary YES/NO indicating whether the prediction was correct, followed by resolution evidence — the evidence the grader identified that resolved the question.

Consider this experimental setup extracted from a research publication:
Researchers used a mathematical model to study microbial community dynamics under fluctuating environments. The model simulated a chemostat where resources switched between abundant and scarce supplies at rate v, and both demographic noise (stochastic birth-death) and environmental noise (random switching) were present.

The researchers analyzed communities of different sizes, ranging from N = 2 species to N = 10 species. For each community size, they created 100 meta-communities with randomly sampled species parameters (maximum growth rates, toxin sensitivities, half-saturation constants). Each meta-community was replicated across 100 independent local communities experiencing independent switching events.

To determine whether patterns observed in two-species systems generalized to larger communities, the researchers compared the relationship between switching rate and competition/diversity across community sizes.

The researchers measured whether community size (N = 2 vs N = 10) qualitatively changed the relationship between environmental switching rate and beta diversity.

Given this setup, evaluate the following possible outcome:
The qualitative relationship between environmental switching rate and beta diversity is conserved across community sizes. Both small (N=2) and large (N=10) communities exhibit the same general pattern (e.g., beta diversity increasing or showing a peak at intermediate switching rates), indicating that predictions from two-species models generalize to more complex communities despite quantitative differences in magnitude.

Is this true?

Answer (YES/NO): YES